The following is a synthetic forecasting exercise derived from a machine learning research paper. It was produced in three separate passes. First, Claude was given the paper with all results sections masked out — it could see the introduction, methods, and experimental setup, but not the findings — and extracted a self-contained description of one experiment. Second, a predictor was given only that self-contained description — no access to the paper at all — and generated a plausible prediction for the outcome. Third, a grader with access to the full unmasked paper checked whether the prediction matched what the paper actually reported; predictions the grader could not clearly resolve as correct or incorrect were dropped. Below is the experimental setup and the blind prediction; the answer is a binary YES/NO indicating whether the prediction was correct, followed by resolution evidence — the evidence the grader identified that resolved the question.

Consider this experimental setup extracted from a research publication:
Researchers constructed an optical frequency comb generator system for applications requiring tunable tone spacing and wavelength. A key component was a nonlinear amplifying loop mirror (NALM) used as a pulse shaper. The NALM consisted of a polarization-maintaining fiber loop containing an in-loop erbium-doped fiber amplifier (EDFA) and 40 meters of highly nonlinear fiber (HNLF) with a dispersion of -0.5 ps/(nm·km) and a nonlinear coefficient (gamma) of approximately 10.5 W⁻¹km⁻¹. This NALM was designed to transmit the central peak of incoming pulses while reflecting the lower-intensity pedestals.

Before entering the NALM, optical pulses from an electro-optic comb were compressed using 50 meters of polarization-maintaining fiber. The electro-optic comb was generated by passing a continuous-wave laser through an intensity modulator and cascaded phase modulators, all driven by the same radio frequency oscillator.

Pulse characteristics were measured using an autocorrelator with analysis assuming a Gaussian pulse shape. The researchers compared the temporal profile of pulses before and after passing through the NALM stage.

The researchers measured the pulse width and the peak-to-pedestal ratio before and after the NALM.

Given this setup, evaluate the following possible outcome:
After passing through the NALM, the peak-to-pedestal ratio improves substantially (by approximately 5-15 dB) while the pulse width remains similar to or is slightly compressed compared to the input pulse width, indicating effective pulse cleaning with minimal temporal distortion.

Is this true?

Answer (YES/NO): NO